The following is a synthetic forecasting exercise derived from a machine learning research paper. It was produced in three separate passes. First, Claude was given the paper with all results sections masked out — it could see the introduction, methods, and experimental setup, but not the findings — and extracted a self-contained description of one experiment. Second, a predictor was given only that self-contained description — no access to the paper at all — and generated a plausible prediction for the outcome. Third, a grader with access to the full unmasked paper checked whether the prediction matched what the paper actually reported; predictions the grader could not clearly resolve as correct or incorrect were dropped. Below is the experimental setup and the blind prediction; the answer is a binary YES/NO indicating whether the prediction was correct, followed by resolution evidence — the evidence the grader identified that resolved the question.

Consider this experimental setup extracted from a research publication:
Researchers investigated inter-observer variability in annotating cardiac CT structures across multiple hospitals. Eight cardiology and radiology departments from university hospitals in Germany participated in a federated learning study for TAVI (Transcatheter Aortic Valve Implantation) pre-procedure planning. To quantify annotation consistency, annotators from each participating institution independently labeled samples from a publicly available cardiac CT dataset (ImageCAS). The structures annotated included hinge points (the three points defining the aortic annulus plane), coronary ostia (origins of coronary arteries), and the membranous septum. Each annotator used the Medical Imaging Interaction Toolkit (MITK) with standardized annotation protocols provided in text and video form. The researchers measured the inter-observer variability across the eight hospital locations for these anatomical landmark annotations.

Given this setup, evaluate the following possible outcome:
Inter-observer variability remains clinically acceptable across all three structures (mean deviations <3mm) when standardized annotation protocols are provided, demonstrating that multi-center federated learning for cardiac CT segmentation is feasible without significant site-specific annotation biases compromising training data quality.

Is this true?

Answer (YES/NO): NO